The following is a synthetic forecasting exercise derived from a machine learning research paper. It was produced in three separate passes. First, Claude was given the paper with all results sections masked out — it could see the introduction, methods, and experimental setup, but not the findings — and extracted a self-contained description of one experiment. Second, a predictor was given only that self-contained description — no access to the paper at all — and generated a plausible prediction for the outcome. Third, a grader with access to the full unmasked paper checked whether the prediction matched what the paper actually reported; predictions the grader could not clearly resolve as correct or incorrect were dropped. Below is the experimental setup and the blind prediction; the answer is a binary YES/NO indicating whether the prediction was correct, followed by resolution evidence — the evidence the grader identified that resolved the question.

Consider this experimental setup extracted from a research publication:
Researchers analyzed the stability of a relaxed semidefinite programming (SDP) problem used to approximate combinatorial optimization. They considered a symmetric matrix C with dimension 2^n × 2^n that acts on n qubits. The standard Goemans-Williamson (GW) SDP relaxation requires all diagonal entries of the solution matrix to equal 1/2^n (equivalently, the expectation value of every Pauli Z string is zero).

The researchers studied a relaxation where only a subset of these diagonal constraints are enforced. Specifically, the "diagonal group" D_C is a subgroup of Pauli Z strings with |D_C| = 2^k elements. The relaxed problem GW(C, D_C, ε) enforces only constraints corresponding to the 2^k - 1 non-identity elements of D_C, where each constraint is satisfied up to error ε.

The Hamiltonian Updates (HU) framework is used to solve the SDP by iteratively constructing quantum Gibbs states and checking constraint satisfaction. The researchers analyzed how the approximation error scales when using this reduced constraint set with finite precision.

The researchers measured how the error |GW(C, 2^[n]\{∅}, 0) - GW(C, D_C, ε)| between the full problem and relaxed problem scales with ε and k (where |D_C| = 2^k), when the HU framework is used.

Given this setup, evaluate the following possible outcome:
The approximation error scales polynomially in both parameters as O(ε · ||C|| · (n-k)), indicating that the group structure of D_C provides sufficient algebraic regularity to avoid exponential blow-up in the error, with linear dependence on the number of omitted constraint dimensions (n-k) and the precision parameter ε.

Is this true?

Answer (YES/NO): NO